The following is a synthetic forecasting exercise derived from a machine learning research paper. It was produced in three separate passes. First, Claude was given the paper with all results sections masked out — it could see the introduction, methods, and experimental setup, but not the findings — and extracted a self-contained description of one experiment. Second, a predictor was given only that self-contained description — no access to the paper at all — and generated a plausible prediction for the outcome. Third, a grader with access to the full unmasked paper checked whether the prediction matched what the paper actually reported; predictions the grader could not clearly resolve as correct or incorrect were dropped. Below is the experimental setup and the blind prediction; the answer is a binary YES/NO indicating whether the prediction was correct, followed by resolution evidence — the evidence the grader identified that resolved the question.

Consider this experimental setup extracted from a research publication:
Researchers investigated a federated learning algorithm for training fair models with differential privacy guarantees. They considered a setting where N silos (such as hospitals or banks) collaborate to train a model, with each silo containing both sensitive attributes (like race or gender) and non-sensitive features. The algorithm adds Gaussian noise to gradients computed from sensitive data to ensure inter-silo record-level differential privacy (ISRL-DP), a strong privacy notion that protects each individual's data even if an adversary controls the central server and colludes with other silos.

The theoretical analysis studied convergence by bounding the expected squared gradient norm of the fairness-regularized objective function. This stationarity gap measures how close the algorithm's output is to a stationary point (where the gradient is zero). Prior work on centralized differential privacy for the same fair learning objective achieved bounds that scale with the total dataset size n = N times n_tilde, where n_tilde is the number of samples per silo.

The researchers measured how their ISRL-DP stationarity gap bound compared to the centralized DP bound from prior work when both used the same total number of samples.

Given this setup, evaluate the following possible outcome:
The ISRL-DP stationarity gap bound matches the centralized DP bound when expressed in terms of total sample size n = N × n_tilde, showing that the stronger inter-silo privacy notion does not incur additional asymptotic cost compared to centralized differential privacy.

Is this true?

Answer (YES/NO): NO